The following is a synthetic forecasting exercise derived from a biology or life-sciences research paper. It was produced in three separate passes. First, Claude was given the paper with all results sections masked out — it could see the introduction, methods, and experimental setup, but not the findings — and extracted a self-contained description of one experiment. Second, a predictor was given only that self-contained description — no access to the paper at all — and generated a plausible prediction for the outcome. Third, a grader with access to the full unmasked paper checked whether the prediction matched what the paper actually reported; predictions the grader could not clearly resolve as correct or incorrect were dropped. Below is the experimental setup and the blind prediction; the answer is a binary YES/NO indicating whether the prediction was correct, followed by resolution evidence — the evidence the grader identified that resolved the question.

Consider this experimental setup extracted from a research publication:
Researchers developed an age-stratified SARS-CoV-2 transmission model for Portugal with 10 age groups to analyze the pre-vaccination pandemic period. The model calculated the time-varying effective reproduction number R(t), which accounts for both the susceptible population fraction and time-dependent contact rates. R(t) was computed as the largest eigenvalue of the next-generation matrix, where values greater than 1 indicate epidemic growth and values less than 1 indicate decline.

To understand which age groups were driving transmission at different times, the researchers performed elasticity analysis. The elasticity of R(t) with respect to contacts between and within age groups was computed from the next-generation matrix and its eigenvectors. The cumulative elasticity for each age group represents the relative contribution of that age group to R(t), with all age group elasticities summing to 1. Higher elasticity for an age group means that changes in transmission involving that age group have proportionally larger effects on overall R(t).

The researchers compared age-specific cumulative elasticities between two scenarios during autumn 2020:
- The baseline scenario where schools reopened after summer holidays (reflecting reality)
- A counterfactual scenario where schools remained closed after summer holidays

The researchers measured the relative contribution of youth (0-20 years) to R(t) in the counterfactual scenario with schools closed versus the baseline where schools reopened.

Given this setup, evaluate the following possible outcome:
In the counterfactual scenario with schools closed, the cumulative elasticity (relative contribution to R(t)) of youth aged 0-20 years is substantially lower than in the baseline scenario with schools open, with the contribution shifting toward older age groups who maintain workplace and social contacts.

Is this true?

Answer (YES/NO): NO